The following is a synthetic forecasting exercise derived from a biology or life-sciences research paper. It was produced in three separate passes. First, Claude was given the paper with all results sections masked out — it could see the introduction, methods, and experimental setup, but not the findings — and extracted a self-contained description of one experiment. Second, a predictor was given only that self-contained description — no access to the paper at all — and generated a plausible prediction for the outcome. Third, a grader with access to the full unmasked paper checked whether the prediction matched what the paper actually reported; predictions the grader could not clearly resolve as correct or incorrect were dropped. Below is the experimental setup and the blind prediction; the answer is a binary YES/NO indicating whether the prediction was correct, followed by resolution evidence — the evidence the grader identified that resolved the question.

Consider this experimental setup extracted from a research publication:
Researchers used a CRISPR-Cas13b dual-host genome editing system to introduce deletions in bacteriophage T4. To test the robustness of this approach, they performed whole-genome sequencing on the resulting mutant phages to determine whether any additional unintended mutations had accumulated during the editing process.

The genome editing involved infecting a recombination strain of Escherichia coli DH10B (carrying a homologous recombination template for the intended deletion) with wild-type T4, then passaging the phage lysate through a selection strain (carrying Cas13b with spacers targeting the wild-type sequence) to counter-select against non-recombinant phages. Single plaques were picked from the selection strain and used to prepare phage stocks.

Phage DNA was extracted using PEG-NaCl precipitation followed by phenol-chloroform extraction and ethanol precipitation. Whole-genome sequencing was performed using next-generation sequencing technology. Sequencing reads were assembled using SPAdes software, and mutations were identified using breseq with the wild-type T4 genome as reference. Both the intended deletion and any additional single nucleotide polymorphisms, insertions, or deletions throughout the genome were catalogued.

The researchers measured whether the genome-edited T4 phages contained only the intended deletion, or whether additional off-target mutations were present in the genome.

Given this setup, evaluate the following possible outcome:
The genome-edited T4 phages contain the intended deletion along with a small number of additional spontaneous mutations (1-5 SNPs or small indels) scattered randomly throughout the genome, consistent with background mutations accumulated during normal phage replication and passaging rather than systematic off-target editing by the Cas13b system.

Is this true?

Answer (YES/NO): YES